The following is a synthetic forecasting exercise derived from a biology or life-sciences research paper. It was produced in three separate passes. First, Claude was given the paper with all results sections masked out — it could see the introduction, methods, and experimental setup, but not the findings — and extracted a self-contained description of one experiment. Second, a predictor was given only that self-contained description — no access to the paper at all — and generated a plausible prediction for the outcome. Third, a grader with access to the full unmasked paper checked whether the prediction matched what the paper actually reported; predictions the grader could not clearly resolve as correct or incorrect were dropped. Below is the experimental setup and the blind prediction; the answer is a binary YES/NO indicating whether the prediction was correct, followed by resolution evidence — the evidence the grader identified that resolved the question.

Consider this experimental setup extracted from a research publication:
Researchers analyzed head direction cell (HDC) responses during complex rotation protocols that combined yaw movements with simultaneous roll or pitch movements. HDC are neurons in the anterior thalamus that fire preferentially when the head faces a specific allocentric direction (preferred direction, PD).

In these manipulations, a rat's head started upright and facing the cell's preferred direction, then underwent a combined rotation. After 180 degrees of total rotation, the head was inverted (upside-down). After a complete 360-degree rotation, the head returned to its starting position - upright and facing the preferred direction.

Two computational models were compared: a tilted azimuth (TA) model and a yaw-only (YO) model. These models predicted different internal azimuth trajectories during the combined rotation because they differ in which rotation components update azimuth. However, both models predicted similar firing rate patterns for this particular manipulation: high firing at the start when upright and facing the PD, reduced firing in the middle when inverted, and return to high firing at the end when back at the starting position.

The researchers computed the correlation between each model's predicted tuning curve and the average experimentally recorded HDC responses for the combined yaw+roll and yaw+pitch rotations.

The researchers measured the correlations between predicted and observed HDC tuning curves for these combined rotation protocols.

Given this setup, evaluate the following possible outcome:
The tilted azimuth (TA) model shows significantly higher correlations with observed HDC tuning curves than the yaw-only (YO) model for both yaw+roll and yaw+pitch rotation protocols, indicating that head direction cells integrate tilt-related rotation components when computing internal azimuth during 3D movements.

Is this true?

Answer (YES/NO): NO